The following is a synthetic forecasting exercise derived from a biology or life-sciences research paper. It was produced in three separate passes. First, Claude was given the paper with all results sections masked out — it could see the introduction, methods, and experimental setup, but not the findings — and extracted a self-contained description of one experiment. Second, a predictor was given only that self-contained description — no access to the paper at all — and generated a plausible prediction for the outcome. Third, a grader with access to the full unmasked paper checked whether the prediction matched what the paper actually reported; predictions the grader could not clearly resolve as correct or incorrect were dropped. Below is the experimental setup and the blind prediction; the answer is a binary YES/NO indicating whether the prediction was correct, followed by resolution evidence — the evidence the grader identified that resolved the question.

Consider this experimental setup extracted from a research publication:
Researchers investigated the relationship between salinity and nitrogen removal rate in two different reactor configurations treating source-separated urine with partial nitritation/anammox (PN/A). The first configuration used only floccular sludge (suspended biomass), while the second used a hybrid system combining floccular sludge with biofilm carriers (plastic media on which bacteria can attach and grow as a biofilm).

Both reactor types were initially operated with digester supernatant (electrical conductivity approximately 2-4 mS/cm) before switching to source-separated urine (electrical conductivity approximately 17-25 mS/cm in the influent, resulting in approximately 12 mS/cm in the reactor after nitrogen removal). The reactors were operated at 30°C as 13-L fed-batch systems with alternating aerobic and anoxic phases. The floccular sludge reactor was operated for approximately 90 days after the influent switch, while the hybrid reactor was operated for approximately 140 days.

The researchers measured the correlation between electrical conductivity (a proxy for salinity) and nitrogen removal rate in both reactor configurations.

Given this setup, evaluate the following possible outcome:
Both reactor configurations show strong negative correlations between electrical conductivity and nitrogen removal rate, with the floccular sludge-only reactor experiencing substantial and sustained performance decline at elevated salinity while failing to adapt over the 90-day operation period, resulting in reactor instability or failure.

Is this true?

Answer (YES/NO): NO